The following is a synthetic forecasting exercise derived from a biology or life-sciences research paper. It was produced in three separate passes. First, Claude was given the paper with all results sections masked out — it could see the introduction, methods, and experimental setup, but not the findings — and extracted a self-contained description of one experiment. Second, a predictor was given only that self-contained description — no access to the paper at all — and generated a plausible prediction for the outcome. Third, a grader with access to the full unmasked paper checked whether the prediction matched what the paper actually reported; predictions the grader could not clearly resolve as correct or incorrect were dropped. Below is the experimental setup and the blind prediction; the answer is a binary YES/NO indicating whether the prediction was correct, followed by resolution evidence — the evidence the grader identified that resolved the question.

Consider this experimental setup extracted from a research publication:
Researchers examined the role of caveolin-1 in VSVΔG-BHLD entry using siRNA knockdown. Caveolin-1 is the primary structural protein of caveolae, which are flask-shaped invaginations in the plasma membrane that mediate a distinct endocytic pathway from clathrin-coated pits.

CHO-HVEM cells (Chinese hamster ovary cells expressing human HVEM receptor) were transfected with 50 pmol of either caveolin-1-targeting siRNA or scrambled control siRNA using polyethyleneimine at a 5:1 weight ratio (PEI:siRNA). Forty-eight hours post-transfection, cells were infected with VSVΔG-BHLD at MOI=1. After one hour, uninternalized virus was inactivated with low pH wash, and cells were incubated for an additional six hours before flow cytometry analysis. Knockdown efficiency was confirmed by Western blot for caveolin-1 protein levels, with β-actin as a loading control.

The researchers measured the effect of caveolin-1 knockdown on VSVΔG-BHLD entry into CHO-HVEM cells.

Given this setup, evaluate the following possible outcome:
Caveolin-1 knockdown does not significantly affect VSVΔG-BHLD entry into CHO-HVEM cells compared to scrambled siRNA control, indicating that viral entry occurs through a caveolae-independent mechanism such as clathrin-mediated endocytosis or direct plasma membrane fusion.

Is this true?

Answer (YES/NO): YES